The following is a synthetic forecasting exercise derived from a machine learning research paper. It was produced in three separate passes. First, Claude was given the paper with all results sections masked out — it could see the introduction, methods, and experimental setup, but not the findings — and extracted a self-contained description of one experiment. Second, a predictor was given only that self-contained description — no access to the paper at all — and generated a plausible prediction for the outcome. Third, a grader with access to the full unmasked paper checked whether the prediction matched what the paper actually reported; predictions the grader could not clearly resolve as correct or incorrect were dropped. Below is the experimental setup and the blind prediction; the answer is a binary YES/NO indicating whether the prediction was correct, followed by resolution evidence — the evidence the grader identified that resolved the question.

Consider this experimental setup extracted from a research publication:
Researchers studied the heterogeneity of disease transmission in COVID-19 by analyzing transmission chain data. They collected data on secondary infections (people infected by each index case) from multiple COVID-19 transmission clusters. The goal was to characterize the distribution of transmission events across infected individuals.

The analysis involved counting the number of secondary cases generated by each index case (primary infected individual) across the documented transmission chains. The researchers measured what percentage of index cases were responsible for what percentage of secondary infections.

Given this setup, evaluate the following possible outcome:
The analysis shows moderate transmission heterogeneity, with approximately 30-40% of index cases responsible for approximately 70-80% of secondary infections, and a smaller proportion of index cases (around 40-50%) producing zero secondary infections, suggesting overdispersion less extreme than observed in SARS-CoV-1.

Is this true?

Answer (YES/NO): NO